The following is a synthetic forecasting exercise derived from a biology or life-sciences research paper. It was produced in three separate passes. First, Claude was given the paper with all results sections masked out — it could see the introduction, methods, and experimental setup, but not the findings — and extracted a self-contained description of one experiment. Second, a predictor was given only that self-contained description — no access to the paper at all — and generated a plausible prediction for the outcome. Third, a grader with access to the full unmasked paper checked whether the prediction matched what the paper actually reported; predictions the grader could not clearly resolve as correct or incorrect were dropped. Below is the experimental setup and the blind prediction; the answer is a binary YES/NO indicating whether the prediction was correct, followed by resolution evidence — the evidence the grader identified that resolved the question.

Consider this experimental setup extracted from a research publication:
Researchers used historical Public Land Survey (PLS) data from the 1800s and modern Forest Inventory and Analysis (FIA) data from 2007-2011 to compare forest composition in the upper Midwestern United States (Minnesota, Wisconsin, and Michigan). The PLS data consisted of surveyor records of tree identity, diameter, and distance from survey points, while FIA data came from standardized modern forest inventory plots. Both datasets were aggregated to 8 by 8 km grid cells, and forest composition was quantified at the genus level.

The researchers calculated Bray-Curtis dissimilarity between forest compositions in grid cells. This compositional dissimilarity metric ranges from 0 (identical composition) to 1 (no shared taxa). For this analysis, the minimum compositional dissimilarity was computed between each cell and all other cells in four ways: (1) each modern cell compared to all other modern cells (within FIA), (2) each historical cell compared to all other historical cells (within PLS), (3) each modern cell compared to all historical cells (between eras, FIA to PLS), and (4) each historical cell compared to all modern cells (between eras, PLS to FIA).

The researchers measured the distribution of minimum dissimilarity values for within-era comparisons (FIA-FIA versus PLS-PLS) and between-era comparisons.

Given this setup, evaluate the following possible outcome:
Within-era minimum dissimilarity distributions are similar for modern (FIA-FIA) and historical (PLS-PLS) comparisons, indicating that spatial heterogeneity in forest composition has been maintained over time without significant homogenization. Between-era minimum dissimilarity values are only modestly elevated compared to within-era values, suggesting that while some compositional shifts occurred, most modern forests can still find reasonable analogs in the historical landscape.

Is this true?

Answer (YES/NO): NO